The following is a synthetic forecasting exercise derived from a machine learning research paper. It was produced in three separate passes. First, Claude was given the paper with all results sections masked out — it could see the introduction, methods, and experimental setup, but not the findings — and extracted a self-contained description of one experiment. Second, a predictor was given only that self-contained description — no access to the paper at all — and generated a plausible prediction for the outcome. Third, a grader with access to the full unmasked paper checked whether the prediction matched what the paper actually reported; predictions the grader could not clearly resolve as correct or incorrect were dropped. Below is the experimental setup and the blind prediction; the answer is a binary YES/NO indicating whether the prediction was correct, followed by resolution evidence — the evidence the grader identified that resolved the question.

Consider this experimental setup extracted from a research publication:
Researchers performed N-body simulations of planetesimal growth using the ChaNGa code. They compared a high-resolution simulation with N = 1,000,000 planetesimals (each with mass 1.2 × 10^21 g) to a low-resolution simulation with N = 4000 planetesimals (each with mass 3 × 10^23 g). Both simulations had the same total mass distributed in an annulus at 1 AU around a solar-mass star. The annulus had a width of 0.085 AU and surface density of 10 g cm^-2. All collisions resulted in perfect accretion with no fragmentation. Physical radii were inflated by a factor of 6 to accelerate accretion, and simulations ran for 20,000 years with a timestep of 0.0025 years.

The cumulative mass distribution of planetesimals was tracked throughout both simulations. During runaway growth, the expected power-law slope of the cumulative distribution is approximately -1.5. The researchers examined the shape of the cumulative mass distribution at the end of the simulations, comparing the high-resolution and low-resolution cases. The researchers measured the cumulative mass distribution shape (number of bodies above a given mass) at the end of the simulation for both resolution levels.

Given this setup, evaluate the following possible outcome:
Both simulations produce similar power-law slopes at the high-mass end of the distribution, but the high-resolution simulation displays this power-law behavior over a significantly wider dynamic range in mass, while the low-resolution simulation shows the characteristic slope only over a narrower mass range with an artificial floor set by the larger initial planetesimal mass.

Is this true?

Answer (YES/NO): NO